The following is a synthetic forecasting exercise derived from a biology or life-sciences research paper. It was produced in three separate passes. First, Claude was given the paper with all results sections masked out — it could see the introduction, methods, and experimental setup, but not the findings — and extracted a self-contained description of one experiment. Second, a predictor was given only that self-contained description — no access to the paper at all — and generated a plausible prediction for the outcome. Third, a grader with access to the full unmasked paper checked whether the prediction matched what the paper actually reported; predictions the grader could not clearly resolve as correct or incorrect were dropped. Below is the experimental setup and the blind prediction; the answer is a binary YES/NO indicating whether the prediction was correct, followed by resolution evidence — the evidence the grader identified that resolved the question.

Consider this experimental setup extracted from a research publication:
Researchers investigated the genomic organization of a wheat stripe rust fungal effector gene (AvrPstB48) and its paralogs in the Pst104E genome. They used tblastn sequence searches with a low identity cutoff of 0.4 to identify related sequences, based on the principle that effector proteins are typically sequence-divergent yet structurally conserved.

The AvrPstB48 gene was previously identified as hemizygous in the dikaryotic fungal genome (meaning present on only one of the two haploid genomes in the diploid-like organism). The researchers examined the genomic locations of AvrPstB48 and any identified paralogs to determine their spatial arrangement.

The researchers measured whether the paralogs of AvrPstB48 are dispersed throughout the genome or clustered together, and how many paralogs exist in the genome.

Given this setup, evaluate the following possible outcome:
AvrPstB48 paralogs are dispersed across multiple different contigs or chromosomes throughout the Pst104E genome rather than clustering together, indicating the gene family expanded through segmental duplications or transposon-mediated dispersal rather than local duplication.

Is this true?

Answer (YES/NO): NO